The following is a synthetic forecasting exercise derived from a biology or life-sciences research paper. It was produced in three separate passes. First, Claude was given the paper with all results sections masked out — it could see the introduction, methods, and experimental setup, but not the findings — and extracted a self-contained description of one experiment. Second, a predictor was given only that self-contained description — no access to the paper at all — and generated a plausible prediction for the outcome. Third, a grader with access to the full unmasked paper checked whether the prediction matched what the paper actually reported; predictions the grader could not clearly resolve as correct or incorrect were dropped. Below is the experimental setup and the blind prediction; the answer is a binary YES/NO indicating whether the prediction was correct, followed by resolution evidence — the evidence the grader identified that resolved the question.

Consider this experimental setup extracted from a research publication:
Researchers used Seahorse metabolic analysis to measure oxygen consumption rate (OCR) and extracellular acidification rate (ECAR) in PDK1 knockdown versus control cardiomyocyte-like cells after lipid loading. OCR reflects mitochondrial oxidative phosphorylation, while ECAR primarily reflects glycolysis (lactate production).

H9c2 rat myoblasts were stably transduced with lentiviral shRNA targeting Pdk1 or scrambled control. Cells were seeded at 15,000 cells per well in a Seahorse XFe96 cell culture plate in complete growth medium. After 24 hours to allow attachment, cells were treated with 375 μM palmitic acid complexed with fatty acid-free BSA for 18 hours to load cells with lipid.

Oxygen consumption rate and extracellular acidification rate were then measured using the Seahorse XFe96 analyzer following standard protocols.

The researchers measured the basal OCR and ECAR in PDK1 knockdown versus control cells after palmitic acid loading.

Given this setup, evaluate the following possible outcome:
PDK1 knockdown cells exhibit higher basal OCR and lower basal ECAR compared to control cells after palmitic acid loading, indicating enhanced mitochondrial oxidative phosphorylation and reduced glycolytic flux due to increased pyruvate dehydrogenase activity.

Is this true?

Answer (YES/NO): NO